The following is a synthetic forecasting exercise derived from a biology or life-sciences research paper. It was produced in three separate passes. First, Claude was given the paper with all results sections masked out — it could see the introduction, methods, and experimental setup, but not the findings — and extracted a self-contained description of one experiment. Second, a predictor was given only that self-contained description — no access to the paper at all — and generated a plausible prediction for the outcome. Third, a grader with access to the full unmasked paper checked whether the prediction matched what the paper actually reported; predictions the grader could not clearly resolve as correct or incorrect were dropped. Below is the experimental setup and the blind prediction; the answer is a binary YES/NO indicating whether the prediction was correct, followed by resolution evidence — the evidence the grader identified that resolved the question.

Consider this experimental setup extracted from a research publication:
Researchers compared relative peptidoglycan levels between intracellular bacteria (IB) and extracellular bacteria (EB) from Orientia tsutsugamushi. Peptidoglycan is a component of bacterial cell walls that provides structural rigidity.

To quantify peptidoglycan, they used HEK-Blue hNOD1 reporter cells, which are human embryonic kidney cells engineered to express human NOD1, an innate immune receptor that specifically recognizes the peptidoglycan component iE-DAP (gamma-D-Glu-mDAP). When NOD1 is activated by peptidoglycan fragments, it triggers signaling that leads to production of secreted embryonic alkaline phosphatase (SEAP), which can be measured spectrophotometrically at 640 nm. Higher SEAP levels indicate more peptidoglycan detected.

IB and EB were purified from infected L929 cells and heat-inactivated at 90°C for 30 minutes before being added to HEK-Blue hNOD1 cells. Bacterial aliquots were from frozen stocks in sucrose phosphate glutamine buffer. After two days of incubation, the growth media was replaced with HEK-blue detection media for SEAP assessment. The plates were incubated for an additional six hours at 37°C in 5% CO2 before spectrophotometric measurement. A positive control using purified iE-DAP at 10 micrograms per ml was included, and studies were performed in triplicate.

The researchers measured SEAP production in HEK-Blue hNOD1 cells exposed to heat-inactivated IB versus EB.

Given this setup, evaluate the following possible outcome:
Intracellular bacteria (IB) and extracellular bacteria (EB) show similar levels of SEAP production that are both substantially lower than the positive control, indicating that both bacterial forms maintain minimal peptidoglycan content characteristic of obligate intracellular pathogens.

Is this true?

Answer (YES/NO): NO